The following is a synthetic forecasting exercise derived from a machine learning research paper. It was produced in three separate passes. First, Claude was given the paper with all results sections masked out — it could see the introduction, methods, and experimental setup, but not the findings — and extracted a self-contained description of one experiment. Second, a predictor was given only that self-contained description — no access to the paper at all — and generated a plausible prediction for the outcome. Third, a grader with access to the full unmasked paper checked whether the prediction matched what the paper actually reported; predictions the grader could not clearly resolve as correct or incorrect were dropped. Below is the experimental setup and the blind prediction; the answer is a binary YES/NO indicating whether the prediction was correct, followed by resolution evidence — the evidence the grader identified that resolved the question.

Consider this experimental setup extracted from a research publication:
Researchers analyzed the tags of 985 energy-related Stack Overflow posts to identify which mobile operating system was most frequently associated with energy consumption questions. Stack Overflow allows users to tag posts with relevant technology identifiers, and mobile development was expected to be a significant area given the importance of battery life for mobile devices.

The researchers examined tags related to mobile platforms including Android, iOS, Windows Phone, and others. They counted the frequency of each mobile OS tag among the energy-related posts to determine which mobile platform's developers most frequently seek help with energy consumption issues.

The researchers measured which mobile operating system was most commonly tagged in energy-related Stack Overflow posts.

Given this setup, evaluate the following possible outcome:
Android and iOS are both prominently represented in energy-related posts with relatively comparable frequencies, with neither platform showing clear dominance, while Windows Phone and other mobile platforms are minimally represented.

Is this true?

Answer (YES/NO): NO